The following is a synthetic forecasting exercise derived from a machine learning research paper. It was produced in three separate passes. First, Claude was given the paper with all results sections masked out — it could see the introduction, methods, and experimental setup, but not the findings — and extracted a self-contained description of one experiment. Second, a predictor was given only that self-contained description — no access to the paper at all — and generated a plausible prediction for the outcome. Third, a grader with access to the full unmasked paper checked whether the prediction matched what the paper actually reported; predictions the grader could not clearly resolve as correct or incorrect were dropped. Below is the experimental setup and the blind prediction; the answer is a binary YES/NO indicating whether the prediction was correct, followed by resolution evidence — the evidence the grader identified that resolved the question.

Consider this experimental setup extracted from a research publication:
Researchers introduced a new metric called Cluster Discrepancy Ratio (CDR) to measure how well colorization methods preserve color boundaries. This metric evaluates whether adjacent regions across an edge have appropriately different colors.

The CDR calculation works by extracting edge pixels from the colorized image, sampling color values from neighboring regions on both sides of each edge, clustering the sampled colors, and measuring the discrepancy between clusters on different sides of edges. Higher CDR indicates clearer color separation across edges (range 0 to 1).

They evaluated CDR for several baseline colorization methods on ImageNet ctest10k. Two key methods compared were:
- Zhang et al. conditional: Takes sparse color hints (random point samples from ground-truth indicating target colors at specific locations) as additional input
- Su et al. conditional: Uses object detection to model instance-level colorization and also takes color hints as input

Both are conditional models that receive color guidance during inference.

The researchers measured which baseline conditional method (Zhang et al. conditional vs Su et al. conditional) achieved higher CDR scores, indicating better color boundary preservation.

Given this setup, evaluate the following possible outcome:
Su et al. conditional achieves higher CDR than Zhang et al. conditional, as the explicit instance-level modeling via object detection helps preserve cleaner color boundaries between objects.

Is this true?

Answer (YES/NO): NO